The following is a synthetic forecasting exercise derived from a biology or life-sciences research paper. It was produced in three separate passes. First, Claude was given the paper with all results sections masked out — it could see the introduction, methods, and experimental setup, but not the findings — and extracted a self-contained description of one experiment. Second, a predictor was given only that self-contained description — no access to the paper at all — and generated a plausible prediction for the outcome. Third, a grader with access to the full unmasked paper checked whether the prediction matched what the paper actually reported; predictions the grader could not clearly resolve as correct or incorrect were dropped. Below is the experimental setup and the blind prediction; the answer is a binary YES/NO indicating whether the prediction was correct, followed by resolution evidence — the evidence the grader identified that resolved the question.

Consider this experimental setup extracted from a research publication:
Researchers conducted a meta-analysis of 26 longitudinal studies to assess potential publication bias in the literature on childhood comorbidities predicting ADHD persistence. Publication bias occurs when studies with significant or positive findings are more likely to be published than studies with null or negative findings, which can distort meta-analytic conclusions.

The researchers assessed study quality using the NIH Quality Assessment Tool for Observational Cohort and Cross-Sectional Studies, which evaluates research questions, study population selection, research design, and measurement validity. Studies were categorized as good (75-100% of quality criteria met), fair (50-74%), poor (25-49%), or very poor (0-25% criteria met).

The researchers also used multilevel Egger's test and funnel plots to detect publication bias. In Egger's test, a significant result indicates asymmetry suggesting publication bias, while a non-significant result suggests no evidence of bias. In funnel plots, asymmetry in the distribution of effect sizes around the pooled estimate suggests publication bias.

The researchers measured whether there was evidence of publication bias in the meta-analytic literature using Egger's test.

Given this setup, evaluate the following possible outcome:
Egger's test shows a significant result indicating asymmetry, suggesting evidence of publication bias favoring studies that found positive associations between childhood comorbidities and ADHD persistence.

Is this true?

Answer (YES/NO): YES